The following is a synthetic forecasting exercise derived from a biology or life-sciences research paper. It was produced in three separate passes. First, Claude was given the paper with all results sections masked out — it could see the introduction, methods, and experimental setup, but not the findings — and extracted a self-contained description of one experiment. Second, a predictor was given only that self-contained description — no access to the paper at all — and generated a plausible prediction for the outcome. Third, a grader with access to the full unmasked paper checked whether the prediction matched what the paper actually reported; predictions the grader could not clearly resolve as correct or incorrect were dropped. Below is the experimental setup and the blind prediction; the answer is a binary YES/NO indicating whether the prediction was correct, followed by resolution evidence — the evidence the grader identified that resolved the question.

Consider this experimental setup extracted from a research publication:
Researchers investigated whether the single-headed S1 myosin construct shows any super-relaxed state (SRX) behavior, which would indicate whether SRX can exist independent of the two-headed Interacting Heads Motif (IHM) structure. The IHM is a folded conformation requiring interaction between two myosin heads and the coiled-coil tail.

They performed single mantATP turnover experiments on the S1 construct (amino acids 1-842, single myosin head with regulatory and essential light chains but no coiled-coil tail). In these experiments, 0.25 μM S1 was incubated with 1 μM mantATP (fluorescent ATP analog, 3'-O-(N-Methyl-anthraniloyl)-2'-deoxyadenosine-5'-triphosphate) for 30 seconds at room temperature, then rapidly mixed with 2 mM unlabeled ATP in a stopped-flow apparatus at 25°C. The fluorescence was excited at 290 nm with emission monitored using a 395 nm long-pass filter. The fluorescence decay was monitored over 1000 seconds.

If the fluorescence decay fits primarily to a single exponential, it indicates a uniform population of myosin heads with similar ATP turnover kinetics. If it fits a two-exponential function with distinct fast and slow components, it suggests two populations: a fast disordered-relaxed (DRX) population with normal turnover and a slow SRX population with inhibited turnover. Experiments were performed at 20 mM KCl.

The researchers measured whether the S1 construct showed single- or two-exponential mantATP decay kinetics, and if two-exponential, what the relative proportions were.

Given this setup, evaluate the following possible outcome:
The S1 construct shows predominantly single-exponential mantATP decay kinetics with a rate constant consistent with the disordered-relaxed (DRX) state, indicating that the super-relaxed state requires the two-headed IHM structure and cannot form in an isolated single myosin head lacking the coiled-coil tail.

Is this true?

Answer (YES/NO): NO